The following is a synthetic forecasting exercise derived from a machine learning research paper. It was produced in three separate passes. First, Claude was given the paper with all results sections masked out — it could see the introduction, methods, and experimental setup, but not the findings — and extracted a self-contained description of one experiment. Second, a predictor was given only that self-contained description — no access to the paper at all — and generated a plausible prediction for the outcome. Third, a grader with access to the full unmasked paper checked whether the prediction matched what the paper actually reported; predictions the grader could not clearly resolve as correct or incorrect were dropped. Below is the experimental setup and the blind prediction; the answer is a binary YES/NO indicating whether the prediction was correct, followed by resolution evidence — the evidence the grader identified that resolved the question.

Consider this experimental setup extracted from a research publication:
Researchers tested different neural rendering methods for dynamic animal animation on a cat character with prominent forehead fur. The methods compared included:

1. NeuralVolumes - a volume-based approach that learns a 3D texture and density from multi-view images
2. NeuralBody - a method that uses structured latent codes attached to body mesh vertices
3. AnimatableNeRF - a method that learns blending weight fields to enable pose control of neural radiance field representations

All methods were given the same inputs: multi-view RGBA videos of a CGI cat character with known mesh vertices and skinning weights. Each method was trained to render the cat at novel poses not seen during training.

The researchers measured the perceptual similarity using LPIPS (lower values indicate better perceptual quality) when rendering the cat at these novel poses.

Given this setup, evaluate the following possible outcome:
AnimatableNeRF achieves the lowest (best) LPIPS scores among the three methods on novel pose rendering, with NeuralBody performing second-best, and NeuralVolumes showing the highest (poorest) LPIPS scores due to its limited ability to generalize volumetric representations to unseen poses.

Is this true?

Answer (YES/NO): YES